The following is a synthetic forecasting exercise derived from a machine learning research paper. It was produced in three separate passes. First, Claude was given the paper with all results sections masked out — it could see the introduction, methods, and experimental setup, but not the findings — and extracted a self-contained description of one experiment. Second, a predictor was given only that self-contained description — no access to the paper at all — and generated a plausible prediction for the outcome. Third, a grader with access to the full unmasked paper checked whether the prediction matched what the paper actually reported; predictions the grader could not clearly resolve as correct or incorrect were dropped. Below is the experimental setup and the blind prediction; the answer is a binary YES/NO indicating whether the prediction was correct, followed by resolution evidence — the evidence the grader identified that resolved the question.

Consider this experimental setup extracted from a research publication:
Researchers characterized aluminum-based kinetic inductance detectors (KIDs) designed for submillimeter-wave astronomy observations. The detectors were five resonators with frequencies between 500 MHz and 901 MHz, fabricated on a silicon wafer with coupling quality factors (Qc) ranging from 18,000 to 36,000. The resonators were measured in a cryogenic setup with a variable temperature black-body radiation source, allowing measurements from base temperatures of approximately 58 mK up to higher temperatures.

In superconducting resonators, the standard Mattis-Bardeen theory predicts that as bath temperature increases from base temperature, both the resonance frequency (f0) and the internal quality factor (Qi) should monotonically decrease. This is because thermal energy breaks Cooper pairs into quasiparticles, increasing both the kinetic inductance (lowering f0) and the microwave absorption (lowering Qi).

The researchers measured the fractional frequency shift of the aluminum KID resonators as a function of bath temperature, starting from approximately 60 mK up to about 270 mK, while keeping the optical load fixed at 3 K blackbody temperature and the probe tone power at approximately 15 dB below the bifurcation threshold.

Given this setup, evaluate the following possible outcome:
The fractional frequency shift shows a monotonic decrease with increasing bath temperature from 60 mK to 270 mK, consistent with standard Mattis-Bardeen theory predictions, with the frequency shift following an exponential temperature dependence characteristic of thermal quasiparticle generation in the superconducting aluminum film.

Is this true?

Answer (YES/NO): NO